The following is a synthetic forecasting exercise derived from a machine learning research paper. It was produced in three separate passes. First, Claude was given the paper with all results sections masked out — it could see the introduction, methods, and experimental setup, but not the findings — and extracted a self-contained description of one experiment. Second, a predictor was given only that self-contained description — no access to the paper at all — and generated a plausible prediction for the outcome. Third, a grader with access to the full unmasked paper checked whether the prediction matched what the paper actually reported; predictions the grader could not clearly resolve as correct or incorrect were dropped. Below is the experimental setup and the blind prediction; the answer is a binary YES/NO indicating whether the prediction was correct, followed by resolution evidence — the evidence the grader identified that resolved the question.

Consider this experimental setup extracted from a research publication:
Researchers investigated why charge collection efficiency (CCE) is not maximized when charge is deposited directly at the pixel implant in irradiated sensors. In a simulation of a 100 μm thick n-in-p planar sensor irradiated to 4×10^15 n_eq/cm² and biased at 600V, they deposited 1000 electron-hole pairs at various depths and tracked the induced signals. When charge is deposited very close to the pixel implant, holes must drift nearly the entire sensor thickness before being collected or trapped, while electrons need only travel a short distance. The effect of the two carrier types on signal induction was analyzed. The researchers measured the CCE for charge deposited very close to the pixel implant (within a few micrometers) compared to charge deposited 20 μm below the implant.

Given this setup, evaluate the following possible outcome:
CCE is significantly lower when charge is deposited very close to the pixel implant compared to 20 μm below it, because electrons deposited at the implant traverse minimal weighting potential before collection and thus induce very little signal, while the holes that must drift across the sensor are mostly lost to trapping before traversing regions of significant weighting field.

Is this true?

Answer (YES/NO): NO